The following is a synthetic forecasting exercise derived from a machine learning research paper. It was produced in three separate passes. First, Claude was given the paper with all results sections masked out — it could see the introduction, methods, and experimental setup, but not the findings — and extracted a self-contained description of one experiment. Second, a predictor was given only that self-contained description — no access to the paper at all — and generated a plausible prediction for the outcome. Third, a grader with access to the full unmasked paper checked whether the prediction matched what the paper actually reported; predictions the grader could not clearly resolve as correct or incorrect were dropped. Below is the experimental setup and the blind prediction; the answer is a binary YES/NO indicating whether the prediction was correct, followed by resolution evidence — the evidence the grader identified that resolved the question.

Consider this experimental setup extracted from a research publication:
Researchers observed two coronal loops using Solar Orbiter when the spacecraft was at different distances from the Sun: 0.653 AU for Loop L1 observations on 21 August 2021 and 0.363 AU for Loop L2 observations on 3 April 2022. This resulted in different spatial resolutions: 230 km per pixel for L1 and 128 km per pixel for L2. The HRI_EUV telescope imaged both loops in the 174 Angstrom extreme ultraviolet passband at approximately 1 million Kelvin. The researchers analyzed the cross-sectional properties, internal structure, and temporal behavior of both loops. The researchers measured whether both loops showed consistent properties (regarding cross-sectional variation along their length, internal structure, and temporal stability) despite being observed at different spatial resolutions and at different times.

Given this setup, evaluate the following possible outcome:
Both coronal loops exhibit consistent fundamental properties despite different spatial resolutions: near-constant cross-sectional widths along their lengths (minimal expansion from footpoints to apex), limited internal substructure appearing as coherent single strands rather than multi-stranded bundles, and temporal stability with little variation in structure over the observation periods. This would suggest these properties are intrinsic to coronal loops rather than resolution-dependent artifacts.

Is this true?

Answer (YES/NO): NO